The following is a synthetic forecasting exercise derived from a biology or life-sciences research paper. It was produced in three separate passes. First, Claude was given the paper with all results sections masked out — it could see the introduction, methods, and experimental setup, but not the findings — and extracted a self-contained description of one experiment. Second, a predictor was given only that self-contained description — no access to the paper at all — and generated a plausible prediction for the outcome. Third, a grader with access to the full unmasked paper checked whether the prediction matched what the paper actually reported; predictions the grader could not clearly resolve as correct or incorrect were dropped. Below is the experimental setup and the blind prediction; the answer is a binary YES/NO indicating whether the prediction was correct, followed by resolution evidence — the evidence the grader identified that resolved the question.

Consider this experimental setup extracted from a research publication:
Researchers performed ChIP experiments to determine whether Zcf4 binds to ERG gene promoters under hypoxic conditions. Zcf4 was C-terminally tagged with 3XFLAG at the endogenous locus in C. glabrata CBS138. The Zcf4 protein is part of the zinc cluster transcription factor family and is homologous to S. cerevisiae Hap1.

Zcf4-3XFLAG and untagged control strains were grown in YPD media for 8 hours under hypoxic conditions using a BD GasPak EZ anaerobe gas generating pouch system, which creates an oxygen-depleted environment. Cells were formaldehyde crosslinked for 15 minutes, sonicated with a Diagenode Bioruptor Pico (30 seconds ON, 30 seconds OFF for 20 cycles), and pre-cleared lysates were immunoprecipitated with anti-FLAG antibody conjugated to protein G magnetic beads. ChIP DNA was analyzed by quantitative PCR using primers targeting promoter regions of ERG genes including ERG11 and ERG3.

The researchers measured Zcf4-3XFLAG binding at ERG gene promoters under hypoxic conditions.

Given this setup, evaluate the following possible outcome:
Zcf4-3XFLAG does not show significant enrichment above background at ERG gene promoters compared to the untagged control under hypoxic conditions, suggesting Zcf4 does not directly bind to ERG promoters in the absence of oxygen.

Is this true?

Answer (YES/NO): NO